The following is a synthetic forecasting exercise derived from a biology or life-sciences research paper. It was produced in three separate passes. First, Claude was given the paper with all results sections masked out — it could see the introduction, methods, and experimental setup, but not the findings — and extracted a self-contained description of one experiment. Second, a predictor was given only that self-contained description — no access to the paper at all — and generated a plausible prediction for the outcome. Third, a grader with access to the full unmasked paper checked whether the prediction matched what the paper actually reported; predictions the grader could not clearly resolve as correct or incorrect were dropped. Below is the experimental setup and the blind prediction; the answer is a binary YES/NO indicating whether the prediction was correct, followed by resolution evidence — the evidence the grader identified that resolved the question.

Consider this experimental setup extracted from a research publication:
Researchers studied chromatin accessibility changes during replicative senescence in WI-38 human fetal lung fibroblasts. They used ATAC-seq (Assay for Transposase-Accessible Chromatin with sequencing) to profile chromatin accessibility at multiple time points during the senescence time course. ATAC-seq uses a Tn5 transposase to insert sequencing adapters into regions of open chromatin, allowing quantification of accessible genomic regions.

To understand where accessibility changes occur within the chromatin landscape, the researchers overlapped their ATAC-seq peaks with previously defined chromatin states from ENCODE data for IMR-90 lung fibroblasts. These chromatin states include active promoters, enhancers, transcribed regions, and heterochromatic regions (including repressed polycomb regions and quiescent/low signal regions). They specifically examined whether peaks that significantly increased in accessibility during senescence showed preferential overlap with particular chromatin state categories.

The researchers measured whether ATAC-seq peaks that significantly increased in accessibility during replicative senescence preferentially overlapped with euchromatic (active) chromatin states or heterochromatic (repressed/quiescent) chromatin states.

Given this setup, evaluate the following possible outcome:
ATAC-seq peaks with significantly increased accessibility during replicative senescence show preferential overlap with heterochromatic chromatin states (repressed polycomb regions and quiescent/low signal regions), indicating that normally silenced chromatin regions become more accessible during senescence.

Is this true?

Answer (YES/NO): YES